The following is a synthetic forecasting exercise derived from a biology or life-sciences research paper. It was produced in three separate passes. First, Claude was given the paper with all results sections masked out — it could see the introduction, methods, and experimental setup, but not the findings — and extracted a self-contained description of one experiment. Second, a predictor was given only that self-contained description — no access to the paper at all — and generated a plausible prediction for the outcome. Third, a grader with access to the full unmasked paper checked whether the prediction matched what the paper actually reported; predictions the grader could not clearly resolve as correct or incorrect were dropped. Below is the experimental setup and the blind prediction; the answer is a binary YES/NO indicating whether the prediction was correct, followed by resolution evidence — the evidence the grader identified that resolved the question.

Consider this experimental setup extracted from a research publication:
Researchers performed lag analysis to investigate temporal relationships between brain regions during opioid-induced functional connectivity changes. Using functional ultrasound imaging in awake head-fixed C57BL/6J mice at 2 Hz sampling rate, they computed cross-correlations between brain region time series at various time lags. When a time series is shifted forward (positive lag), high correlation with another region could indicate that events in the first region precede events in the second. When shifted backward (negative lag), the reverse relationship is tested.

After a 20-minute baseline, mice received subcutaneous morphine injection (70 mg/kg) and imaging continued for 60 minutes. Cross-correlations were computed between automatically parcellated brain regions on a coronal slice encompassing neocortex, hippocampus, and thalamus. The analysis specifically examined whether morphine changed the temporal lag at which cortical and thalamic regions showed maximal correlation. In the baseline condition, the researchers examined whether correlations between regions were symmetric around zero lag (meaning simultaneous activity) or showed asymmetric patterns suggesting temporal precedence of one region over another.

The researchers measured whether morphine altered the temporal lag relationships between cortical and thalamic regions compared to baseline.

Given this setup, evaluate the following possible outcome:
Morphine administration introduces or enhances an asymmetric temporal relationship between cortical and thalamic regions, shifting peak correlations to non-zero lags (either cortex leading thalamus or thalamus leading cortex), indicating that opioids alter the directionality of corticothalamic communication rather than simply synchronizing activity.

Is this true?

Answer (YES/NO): NO